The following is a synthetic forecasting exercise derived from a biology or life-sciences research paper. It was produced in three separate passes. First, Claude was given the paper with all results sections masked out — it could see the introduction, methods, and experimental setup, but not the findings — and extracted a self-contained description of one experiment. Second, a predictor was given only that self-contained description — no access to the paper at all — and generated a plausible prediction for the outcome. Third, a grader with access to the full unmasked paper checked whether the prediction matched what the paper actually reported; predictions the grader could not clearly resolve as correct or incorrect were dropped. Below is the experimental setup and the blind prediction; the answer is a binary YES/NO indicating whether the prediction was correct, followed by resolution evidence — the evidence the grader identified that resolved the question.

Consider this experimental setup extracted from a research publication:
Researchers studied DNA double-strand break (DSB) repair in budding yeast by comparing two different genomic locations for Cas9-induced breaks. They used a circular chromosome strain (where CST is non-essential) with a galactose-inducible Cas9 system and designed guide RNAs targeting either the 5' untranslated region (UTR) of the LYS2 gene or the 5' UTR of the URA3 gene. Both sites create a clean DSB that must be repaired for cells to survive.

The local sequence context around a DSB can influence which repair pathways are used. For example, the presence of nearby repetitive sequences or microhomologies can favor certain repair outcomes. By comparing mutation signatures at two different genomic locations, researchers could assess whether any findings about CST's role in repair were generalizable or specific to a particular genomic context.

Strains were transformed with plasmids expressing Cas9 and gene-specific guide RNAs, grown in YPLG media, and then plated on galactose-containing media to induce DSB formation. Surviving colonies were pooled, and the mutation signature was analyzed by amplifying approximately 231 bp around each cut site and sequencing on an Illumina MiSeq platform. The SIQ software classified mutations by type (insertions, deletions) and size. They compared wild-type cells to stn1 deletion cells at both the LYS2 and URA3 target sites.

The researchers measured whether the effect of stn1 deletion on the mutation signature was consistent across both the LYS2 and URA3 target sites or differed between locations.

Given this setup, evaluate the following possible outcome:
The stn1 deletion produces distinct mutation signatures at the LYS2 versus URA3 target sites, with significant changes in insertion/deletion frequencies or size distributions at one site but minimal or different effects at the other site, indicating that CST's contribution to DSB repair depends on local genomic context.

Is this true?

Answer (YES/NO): NO